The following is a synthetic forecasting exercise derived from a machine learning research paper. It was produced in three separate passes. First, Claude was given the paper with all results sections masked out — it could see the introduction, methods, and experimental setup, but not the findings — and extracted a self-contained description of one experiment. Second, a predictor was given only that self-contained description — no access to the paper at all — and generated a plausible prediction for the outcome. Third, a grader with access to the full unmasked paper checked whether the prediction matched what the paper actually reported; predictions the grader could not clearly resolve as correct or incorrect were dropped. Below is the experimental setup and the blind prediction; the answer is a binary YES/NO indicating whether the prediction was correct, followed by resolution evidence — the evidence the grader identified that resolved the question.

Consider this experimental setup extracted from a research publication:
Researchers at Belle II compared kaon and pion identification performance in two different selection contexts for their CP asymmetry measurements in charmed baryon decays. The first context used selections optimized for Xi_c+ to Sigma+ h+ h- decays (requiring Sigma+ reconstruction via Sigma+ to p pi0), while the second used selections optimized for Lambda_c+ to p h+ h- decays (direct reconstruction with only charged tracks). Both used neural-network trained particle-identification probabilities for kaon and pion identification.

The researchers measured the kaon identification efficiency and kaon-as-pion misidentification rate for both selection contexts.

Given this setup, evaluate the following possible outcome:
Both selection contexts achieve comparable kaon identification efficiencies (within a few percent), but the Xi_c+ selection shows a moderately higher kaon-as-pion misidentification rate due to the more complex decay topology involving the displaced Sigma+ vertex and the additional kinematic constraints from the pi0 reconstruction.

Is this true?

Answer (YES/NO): NO